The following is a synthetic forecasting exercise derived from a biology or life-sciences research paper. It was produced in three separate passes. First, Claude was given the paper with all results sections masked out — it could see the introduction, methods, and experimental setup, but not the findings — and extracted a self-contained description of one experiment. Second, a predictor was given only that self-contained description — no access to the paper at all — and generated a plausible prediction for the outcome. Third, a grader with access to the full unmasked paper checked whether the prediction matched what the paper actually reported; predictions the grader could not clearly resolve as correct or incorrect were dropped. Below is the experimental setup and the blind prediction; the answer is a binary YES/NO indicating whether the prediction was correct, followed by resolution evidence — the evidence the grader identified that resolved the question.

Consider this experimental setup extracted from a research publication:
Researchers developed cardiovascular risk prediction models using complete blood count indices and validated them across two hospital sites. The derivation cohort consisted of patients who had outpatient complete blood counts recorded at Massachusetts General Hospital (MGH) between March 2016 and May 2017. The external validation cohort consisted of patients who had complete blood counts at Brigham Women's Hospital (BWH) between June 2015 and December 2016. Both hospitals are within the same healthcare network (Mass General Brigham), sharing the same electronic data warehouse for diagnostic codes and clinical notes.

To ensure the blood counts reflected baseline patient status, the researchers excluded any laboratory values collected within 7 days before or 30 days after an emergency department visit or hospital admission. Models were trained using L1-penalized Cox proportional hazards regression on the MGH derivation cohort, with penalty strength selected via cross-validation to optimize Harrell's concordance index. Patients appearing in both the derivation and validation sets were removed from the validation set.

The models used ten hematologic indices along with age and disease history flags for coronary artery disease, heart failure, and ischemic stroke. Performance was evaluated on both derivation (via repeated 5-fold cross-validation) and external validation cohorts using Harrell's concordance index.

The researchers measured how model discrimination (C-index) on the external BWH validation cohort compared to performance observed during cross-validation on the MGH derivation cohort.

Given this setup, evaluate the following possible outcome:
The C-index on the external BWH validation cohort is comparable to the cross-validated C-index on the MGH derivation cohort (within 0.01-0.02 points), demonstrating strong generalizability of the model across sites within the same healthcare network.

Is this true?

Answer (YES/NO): NO